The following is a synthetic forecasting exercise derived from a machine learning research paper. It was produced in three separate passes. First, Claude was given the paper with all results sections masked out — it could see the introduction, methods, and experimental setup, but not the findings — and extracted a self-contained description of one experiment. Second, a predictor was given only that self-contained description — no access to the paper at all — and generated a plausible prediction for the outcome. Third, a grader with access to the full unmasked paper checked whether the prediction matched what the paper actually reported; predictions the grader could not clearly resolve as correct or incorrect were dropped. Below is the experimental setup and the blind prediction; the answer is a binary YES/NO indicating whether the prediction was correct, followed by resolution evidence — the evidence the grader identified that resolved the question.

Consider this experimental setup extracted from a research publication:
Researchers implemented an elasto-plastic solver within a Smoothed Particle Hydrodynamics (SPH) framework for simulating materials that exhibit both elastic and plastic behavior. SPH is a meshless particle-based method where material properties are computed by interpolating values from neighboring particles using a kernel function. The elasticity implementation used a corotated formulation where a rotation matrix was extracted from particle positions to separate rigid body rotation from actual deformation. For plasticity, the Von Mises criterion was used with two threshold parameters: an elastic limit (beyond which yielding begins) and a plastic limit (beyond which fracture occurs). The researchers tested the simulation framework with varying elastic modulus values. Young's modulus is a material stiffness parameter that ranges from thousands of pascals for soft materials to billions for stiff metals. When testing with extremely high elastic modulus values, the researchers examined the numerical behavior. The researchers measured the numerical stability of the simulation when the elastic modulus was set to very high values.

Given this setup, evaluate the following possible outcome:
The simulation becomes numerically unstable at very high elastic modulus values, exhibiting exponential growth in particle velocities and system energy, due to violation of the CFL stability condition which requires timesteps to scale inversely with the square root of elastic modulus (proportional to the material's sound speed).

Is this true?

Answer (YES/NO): NO